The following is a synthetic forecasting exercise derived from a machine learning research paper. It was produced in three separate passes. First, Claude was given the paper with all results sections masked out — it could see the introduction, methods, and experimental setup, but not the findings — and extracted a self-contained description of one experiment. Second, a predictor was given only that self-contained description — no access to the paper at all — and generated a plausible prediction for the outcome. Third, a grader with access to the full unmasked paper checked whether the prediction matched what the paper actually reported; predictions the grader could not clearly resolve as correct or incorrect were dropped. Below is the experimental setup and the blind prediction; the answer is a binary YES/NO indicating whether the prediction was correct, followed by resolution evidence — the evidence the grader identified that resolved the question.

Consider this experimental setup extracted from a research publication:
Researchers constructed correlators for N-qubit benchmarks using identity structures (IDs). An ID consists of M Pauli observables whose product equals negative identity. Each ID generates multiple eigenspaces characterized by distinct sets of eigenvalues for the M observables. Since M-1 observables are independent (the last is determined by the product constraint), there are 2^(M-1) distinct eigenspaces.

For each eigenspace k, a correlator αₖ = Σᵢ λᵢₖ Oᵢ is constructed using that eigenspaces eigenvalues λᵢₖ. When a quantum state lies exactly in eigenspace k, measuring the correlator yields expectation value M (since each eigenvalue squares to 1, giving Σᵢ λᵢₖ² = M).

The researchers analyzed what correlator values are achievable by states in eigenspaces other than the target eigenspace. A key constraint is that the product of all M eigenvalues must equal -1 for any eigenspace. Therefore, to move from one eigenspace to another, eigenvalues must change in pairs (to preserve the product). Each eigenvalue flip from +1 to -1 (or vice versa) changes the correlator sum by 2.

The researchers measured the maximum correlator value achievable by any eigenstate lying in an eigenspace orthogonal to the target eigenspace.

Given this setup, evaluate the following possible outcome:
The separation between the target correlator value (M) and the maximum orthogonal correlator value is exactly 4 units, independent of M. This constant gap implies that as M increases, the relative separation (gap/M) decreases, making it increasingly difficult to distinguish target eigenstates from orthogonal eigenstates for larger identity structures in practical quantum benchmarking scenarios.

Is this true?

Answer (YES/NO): YES